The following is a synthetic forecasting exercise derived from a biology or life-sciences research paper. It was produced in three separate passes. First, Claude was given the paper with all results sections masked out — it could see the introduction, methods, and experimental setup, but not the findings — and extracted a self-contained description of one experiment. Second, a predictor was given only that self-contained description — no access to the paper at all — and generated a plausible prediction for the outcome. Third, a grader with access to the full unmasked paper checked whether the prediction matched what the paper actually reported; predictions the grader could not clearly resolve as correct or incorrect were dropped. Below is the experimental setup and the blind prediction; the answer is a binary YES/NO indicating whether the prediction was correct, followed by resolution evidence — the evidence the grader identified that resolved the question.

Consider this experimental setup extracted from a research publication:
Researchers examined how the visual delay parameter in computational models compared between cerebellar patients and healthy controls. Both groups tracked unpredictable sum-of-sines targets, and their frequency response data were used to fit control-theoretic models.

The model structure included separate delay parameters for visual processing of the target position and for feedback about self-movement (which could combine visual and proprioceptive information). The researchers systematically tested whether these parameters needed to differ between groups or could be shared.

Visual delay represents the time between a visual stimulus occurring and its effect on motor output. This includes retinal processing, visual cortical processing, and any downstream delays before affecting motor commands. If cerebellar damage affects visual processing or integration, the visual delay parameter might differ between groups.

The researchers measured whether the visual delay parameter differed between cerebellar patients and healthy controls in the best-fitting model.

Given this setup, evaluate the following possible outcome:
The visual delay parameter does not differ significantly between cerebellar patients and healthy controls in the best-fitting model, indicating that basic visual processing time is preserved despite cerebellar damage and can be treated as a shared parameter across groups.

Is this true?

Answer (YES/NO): YES